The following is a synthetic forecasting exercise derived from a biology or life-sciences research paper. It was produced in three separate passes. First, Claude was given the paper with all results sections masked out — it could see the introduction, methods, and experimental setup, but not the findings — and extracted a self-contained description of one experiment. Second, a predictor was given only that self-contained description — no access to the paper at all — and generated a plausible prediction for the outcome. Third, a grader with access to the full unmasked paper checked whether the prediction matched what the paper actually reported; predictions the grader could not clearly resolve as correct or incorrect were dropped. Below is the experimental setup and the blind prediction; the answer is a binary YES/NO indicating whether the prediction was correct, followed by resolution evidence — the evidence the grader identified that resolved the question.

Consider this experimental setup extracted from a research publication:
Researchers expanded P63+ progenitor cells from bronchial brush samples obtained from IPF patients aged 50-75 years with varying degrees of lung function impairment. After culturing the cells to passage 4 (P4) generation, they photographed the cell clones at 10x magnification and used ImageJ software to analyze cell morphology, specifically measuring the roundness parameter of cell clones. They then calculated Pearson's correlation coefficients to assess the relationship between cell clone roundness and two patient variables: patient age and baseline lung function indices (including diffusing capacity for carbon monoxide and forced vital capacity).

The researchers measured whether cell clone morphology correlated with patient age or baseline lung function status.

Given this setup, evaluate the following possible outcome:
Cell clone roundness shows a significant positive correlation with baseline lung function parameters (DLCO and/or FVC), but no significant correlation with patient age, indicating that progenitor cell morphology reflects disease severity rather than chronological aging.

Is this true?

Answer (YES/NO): NO